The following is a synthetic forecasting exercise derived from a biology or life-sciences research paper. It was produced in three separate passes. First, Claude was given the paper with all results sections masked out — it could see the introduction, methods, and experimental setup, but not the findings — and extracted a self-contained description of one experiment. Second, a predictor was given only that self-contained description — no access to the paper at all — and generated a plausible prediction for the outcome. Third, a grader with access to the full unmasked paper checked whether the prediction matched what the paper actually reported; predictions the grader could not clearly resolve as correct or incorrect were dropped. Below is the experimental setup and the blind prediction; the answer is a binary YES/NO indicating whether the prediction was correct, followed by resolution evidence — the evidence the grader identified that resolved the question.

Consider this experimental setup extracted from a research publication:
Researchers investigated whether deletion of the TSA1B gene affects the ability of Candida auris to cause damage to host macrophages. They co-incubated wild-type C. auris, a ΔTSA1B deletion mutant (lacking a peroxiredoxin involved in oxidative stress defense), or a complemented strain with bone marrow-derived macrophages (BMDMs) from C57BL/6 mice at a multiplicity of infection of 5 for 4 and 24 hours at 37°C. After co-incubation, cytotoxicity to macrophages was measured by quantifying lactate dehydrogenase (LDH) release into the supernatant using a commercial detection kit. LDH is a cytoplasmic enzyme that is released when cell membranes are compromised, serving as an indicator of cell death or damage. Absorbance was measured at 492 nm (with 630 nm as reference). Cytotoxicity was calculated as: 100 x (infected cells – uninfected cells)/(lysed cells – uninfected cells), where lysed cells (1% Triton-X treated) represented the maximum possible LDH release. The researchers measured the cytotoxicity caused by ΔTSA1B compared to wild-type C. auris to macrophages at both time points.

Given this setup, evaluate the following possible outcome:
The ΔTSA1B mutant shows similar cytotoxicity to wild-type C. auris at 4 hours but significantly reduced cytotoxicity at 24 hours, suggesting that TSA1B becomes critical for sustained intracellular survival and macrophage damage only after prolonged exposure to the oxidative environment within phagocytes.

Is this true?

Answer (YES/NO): NO